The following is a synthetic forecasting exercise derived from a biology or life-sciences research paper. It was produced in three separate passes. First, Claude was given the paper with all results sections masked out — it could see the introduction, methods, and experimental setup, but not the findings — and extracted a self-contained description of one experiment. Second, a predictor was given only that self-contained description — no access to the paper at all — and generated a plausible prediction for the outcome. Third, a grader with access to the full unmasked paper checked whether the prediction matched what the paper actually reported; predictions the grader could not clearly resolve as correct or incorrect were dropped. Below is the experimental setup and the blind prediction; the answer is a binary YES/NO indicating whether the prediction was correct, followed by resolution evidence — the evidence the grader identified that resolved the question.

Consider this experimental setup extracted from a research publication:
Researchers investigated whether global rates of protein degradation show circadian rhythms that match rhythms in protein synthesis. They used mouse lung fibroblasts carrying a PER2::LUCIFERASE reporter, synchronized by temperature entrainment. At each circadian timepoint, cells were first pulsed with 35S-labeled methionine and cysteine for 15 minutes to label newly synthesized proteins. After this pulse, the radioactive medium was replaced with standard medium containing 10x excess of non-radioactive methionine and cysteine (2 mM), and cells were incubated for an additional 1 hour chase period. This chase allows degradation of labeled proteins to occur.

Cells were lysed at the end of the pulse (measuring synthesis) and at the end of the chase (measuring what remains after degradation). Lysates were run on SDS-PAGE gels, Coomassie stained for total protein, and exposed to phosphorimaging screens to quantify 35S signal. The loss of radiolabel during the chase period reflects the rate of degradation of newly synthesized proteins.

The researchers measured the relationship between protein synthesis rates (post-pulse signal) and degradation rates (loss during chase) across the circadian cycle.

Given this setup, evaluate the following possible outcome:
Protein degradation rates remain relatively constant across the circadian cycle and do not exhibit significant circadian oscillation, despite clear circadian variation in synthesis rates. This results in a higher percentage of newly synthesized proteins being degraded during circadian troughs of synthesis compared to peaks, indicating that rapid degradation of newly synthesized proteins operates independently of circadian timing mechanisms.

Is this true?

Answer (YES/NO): NO